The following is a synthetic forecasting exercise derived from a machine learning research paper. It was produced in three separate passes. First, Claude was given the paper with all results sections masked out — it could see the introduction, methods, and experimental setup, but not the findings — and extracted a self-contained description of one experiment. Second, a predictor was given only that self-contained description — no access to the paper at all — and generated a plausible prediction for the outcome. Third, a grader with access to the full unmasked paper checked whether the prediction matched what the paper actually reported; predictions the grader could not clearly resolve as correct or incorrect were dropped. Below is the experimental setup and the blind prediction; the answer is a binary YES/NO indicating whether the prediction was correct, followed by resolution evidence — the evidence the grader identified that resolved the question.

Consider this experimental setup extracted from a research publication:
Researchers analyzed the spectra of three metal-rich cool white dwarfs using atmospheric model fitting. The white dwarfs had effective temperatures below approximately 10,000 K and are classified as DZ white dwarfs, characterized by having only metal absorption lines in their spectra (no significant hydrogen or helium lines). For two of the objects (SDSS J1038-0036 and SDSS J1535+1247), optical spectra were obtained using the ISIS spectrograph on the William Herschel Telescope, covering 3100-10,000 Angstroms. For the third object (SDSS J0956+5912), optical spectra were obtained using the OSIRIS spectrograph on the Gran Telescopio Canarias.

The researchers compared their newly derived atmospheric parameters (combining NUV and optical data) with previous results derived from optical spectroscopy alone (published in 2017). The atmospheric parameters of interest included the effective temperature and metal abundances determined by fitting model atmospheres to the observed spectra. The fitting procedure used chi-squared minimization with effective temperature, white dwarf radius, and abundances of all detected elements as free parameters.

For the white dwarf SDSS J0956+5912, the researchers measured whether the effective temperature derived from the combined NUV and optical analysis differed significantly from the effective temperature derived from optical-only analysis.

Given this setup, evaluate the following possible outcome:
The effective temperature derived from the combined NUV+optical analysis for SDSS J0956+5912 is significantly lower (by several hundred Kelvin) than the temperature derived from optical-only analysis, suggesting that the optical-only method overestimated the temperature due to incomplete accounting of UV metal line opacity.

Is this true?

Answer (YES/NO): YES